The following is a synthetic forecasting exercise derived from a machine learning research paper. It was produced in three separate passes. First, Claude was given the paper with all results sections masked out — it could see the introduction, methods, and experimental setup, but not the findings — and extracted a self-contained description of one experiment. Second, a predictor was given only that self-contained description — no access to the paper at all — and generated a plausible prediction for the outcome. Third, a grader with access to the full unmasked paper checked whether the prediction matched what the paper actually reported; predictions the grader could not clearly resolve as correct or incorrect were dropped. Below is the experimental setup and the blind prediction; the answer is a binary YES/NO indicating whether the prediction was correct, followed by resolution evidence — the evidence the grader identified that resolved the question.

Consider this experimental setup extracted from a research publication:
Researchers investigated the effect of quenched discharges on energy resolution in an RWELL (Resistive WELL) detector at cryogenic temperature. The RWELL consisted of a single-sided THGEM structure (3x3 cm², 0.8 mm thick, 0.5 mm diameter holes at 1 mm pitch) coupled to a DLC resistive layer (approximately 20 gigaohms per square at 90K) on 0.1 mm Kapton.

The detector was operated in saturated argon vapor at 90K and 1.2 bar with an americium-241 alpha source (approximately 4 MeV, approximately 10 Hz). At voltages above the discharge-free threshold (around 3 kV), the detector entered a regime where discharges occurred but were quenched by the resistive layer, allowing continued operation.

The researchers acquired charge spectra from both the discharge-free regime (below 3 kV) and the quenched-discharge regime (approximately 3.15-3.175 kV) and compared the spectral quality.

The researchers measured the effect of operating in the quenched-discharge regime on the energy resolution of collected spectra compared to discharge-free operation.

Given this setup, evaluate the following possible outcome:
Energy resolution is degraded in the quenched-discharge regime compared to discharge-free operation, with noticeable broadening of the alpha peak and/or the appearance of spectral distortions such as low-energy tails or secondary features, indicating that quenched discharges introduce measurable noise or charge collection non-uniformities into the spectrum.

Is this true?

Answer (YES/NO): YES